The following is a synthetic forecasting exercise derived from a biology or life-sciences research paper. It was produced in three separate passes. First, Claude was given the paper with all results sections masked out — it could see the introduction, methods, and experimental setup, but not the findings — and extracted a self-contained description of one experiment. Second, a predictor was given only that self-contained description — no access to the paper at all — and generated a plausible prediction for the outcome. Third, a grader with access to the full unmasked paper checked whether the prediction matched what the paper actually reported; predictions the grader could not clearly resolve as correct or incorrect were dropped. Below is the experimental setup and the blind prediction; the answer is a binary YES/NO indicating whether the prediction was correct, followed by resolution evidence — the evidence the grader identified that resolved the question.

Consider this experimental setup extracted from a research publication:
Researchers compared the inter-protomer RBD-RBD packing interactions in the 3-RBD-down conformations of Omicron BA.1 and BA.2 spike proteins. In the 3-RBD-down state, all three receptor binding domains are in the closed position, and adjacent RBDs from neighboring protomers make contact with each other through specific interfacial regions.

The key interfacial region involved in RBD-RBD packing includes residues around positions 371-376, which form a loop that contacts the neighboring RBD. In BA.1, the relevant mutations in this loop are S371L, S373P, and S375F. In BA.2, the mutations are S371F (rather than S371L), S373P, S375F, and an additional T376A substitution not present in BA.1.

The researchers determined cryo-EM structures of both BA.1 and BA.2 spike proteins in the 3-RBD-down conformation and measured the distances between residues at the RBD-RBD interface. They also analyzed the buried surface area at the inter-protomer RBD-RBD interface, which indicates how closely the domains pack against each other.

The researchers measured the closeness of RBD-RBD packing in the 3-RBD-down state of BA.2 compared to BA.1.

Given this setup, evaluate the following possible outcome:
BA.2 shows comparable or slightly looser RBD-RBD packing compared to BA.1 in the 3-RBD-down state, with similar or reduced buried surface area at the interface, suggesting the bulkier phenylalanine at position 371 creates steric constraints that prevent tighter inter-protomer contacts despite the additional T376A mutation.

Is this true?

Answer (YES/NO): NO